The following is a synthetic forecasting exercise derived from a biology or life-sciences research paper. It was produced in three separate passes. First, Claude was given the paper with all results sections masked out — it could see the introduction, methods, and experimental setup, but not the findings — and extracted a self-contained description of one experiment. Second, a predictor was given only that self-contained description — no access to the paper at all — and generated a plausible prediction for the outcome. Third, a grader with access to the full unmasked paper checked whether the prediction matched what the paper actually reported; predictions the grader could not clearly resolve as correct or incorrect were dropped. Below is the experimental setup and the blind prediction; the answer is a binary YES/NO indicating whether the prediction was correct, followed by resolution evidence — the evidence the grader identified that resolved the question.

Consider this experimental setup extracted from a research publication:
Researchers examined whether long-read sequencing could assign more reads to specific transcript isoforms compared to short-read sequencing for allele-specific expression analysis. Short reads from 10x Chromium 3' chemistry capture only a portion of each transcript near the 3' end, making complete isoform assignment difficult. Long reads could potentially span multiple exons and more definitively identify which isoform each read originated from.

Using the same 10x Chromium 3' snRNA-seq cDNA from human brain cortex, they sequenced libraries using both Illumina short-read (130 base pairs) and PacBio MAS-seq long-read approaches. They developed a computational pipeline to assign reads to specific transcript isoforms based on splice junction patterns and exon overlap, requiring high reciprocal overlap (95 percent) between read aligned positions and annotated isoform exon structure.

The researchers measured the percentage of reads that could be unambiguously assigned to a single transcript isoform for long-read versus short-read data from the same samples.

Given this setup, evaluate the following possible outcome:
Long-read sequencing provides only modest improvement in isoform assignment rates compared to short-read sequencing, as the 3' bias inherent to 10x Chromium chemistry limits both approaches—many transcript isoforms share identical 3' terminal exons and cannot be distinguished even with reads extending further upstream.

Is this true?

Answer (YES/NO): NO